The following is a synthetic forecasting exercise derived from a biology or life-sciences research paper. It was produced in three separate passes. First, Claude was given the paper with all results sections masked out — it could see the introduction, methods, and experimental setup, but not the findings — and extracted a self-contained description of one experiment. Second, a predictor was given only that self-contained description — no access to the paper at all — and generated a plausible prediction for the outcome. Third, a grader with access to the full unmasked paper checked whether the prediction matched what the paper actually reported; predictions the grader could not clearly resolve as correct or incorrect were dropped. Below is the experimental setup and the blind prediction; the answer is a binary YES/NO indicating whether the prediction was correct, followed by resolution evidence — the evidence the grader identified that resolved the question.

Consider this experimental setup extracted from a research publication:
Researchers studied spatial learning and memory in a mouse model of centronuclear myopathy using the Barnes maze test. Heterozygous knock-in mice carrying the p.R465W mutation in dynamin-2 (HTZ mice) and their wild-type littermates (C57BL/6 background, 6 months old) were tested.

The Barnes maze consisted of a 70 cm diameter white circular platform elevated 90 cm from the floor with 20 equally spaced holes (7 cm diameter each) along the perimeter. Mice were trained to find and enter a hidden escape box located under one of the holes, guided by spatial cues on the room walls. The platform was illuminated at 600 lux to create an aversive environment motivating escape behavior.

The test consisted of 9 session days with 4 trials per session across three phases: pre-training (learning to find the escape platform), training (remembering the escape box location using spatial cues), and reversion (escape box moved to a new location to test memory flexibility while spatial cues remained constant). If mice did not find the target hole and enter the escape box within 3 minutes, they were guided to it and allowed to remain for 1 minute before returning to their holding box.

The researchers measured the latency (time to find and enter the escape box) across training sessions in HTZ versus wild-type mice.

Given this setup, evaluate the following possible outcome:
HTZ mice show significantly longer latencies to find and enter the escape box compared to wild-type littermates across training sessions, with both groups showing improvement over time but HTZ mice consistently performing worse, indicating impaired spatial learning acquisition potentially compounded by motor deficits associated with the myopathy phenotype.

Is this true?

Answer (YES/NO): NO